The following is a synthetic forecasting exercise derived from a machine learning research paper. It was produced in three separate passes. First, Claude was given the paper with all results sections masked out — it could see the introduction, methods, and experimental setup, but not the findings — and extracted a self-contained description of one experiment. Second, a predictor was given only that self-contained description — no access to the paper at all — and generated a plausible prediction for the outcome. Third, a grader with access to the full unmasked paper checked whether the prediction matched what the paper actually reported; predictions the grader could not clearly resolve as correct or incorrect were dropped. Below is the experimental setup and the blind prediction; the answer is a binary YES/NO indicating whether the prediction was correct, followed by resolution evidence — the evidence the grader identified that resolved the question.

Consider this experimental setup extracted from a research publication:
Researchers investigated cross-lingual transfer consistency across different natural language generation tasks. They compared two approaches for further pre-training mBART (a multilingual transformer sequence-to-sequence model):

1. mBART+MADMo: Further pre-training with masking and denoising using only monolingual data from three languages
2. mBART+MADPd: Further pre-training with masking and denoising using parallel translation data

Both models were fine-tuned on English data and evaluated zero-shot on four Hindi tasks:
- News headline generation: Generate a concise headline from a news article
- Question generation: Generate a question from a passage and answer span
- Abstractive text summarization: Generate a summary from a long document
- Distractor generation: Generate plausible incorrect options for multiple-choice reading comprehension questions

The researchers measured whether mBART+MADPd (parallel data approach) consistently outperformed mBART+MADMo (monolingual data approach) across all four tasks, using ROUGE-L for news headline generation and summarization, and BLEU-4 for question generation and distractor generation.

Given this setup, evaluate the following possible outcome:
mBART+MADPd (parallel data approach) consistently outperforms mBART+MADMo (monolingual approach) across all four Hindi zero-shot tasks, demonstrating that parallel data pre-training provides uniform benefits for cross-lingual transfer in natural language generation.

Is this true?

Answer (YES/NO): NO